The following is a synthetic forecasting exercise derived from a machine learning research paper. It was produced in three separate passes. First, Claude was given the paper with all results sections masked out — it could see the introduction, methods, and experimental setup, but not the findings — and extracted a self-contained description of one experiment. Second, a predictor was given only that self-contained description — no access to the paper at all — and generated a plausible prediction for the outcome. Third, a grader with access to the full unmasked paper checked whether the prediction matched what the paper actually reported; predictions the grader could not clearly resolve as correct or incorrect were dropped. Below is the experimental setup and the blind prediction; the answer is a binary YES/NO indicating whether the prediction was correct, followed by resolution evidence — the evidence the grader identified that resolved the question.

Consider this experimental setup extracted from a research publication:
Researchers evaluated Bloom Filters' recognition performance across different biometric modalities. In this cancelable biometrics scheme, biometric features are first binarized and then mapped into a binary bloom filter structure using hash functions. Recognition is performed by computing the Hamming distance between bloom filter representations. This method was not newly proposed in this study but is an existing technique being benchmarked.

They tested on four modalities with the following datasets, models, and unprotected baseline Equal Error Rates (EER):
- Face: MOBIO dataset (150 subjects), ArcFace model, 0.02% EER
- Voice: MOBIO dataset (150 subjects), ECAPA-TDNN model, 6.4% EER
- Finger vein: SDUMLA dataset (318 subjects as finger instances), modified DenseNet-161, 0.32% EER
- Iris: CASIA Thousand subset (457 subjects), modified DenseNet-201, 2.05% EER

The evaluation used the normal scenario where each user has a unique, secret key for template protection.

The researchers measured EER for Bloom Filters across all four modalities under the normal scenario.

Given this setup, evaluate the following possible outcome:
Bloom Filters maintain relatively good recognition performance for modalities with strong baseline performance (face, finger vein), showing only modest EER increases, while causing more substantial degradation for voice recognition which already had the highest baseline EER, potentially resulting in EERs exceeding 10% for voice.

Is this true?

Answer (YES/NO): NO